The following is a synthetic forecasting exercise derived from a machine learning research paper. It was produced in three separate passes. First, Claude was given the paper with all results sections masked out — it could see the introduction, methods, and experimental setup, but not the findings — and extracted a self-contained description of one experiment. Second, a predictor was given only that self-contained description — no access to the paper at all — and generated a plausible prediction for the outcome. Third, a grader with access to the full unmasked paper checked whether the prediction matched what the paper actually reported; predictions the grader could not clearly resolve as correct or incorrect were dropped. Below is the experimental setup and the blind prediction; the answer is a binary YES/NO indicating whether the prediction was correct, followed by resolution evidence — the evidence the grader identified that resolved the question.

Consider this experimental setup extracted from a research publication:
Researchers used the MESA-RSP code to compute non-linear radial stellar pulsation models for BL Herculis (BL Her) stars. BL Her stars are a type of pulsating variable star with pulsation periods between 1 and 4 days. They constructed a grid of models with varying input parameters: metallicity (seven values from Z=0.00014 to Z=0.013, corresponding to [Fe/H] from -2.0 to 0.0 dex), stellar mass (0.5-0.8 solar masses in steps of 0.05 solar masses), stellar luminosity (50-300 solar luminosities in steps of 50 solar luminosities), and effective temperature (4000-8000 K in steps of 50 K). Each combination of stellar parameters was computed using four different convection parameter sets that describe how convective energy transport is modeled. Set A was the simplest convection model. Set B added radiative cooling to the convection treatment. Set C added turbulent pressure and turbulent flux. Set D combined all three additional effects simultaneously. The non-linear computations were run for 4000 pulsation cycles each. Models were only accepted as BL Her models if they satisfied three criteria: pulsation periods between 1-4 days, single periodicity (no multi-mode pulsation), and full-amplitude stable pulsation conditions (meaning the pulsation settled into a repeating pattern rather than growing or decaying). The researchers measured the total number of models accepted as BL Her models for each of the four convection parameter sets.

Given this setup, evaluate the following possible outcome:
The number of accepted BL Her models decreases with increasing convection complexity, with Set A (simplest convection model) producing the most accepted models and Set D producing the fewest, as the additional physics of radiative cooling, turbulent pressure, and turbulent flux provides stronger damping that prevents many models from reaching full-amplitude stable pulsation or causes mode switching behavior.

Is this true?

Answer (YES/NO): NO